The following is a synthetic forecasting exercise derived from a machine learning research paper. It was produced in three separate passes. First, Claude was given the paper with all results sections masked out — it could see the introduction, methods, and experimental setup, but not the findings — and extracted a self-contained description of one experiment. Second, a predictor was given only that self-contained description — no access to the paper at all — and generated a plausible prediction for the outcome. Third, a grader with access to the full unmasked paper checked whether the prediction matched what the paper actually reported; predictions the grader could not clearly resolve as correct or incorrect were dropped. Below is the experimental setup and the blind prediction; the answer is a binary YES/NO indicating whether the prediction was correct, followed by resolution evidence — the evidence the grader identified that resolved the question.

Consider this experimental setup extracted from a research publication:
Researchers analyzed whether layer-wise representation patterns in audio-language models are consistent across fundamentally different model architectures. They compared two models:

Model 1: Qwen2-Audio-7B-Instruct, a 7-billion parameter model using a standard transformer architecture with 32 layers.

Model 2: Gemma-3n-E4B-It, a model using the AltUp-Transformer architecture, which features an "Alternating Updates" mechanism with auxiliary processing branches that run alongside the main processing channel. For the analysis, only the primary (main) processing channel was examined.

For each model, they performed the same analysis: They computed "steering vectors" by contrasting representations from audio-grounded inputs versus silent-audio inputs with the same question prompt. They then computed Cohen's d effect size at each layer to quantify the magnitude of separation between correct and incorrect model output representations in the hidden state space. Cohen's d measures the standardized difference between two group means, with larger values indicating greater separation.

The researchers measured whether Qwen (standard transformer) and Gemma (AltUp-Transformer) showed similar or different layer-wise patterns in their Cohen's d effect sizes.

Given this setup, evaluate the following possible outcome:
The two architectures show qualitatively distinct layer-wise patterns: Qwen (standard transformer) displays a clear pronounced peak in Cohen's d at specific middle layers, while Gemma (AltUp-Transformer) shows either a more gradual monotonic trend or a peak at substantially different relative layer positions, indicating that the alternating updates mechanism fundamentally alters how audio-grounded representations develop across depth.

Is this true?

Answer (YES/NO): NO